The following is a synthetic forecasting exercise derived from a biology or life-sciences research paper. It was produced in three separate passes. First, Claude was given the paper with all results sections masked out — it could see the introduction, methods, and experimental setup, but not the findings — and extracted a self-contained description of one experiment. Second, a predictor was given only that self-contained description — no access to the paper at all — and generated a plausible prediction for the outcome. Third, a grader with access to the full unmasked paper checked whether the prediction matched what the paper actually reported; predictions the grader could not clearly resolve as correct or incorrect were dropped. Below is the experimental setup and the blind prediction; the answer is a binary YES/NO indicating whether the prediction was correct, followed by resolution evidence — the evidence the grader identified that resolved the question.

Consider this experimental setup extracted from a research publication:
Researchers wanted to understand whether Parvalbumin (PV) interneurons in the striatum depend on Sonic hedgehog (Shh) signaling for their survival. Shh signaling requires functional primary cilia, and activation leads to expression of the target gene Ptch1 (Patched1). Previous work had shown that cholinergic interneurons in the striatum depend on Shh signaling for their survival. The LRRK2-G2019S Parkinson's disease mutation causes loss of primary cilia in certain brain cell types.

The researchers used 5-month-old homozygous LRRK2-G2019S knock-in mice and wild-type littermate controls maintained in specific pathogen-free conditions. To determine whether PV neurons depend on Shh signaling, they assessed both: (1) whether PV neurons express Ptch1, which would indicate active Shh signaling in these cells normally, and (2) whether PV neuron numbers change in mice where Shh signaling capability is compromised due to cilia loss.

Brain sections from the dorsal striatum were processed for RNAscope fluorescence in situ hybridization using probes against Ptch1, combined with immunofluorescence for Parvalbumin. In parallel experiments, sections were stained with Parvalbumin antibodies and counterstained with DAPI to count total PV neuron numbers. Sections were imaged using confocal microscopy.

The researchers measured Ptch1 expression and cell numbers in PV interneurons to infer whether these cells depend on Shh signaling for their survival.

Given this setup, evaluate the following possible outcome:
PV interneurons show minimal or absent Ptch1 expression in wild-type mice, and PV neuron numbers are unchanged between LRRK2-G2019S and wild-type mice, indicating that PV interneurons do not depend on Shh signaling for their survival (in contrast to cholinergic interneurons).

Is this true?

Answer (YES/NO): NO